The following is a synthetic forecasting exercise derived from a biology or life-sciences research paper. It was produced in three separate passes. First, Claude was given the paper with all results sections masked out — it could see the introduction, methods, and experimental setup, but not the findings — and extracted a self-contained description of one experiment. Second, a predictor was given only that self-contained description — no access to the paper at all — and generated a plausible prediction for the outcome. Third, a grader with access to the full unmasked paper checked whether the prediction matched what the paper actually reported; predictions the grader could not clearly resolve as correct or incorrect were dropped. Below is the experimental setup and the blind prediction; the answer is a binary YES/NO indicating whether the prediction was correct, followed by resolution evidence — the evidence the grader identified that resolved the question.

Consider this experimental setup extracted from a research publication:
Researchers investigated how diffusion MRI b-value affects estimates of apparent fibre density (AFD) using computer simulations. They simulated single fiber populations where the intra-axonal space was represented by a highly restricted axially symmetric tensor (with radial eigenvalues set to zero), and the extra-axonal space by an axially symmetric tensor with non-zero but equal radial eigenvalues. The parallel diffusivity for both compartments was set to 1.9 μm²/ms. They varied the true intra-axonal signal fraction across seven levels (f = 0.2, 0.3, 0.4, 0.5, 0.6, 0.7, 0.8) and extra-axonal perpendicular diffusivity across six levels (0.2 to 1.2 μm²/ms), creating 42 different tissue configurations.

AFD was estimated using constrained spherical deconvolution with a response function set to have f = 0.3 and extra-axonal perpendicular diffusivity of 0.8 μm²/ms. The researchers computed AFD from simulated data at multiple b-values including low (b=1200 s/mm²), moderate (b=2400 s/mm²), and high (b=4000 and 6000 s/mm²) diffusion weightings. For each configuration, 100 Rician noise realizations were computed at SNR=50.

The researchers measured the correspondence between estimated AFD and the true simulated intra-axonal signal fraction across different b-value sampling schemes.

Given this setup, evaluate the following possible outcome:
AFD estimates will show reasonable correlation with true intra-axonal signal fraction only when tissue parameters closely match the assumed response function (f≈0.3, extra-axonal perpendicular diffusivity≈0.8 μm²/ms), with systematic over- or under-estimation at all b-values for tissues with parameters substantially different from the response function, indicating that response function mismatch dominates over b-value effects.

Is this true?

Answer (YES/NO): NO